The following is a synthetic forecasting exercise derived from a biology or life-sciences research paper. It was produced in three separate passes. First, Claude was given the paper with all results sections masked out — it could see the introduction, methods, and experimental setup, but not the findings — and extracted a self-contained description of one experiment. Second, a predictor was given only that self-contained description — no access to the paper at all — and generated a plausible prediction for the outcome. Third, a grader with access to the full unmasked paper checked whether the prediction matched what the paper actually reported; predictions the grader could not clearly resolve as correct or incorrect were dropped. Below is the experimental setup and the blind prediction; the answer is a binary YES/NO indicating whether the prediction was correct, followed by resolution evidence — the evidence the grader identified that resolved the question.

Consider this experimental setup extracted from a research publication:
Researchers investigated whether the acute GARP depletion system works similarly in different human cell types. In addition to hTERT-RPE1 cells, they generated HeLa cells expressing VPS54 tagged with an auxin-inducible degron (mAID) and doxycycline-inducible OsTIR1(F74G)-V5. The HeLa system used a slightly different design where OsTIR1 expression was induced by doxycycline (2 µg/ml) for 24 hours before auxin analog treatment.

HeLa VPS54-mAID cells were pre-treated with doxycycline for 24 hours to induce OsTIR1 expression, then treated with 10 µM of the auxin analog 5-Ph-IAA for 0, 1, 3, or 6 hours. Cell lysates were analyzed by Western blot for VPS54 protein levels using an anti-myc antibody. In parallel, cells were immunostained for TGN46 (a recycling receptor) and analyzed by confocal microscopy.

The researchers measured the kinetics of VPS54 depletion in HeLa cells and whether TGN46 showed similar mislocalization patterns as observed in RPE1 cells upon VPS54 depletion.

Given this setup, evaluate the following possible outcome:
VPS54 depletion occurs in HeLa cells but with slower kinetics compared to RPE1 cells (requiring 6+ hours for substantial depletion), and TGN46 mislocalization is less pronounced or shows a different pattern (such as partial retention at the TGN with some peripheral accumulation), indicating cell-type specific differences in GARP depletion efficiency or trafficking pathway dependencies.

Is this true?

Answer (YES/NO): NO